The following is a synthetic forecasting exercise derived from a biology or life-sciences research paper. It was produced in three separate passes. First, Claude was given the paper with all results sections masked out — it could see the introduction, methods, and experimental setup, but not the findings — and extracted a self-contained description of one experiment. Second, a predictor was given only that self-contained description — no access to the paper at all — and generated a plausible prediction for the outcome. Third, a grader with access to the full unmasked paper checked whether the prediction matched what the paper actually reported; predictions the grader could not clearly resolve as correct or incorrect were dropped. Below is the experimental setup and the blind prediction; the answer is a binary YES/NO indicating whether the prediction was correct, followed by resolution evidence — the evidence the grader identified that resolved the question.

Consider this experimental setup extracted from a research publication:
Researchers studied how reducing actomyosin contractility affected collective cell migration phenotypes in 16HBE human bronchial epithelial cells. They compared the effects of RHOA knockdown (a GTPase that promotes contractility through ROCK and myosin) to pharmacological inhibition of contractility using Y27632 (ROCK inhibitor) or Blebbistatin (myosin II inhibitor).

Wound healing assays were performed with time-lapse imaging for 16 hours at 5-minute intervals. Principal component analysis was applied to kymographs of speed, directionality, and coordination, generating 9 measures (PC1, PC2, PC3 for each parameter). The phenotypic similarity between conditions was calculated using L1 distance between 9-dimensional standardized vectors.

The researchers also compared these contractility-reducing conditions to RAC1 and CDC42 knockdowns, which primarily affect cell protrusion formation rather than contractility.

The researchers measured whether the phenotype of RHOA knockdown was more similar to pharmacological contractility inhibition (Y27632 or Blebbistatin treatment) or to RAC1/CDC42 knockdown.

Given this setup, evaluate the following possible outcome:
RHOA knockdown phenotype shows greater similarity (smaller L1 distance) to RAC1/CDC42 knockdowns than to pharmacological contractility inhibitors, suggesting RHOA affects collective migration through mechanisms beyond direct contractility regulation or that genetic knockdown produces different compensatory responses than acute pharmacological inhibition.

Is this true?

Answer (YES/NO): NO